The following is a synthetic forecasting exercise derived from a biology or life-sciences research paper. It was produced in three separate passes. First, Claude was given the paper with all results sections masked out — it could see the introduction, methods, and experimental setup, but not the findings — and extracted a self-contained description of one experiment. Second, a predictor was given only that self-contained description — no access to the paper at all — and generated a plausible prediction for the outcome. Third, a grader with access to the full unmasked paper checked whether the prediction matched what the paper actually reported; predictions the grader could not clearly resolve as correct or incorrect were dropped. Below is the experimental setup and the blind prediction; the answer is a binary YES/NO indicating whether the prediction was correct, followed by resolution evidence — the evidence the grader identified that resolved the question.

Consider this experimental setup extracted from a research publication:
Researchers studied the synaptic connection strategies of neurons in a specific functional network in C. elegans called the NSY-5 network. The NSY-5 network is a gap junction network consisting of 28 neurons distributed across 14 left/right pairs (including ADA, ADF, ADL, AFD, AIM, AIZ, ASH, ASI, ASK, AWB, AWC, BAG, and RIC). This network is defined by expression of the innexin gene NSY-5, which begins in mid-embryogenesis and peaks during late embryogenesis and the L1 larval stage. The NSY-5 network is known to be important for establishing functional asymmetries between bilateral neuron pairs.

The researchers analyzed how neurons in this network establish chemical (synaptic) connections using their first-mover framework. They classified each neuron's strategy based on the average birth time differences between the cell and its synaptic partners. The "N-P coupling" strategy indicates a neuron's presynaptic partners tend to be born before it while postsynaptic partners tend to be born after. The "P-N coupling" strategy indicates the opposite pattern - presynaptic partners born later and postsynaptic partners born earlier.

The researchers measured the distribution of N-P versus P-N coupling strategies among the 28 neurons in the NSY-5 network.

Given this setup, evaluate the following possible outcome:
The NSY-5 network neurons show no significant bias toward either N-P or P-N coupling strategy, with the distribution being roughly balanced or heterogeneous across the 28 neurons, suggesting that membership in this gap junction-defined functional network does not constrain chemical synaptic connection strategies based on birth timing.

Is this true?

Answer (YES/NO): NO